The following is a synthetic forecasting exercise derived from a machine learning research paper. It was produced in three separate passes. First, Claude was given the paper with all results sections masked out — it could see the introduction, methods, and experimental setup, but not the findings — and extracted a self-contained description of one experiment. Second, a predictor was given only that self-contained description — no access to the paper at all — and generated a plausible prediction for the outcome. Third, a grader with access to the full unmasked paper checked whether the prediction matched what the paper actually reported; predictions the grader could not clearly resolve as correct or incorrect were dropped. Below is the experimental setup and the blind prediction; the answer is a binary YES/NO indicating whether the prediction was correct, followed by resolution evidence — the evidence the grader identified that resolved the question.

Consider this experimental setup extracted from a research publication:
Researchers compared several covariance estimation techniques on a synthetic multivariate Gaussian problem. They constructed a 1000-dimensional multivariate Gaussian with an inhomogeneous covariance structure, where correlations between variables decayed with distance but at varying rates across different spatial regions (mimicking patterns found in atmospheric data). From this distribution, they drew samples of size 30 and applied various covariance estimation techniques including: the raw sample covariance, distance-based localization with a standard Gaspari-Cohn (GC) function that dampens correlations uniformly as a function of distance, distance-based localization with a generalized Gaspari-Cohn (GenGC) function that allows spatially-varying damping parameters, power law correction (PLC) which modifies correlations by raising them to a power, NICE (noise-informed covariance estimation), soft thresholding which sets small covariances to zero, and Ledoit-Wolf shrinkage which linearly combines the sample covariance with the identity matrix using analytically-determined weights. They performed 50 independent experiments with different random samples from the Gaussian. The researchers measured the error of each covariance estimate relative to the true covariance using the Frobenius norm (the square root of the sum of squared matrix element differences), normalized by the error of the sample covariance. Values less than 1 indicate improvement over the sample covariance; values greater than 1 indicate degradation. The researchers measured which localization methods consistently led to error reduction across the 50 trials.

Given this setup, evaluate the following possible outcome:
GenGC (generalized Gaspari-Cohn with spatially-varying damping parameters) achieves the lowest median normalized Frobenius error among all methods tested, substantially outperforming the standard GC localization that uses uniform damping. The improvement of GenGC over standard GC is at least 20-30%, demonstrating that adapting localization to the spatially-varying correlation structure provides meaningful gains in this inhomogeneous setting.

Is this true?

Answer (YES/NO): NO